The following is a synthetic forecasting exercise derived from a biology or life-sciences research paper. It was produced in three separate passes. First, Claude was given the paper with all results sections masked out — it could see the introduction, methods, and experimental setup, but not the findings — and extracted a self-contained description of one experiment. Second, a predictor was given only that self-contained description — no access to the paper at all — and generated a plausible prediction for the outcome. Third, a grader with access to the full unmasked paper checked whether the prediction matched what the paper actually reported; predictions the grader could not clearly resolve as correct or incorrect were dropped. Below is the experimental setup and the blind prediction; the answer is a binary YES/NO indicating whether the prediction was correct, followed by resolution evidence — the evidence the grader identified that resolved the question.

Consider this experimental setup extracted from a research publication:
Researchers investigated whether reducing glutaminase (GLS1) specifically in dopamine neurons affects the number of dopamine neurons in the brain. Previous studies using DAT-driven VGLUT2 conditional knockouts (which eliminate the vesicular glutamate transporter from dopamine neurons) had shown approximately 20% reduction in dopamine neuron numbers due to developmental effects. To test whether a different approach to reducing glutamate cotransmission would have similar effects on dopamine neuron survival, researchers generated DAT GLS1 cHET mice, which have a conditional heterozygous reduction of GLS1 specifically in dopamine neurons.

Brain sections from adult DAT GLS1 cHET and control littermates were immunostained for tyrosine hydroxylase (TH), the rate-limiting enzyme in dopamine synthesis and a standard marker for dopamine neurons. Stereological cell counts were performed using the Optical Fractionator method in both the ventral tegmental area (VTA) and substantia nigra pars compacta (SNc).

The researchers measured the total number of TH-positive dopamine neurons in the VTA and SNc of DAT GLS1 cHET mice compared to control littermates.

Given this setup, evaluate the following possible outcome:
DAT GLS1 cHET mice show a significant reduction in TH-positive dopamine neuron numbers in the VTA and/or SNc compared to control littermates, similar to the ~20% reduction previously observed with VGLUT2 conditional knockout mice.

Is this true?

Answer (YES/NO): NO